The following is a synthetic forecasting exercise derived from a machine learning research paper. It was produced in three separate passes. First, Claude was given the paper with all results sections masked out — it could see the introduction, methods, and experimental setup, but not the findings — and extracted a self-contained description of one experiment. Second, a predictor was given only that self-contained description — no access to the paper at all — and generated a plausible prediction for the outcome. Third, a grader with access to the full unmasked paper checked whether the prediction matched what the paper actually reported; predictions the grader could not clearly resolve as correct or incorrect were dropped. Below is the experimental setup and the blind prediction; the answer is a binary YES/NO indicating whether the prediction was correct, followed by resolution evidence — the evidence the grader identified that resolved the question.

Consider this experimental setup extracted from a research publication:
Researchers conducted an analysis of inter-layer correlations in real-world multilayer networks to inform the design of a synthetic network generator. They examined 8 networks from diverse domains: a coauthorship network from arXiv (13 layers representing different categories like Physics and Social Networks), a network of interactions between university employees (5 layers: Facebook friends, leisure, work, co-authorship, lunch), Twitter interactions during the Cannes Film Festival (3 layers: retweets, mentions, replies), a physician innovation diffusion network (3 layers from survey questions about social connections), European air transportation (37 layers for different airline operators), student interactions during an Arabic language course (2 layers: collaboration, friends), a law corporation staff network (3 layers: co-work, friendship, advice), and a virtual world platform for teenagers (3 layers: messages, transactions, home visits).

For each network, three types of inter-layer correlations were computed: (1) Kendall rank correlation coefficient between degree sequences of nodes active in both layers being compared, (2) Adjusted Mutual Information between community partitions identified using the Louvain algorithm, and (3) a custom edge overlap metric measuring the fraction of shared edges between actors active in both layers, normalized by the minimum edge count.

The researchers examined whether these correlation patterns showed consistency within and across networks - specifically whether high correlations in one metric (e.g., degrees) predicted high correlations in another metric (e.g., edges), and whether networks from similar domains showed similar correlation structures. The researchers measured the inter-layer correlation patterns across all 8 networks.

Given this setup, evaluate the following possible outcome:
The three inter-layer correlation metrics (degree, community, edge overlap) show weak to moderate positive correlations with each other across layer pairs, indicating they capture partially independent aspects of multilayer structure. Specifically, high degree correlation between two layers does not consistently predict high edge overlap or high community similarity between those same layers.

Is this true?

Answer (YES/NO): NO